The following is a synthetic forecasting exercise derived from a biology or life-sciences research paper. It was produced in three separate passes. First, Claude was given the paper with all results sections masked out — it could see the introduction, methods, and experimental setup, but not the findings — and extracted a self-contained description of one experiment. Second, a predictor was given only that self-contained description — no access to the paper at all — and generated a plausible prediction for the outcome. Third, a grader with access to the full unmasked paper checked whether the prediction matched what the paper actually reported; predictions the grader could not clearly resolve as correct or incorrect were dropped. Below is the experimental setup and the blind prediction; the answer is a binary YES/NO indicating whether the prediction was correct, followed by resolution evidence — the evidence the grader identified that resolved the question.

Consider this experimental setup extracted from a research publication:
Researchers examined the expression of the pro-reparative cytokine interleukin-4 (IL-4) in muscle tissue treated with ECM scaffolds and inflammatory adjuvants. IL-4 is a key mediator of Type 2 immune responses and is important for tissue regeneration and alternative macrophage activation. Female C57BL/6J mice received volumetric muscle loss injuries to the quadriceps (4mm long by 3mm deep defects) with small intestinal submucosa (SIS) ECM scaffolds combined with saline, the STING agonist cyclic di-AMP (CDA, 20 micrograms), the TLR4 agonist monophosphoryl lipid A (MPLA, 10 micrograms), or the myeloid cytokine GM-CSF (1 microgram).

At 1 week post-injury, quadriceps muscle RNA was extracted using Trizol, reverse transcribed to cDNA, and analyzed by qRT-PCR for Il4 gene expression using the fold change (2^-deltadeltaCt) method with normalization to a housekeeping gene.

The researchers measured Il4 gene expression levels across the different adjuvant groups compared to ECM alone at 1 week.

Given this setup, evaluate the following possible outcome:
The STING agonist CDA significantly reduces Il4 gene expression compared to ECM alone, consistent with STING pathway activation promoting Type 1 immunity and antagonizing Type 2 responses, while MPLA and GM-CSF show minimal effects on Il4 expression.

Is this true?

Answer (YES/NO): NO